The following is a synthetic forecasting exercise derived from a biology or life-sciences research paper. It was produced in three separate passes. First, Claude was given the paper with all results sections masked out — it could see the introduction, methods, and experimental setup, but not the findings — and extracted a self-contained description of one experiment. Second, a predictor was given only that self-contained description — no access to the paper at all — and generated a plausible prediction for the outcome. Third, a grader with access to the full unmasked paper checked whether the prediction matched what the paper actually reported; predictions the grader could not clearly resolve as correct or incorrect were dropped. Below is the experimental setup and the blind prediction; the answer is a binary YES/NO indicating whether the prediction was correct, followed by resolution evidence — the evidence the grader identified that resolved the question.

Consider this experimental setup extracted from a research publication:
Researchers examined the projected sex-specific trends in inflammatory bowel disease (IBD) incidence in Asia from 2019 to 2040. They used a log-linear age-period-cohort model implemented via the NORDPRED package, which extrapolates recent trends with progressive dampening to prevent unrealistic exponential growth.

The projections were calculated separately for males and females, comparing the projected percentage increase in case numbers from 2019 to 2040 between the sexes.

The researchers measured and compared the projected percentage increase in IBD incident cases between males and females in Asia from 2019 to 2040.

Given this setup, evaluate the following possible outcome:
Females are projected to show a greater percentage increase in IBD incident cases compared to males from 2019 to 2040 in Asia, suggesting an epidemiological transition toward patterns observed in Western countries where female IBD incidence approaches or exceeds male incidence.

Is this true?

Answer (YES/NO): YES